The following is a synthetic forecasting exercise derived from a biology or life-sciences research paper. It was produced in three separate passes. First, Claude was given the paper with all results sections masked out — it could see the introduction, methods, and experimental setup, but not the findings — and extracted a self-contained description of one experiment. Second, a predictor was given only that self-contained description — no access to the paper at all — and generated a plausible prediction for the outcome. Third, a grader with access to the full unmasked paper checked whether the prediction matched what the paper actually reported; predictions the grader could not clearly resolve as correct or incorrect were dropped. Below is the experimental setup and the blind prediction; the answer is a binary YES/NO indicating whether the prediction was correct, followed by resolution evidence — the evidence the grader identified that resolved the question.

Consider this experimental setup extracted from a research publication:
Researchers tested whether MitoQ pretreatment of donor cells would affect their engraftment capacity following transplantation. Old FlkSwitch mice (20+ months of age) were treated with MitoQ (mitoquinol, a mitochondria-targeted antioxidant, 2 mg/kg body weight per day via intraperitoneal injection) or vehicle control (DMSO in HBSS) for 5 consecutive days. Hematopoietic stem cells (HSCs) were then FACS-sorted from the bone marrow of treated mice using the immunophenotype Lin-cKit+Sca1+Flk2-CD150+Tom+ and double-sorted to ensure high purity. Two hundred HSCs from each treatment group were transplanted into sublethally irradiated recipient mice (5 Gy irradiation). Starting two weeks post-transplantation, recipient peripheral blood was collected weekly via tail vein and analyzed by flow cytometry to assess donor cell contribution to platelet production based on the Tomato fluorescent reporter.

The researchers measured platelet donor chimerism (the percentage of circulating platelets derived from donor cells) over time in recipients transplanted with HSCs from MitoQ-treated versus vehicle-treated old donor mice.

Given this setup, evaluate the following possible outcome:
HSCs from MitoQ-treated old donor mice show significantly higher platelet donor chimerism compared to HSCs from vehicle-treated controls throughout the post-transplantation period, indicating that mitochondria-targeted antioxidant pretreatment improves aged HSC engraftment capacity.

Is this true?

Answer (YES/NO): YES